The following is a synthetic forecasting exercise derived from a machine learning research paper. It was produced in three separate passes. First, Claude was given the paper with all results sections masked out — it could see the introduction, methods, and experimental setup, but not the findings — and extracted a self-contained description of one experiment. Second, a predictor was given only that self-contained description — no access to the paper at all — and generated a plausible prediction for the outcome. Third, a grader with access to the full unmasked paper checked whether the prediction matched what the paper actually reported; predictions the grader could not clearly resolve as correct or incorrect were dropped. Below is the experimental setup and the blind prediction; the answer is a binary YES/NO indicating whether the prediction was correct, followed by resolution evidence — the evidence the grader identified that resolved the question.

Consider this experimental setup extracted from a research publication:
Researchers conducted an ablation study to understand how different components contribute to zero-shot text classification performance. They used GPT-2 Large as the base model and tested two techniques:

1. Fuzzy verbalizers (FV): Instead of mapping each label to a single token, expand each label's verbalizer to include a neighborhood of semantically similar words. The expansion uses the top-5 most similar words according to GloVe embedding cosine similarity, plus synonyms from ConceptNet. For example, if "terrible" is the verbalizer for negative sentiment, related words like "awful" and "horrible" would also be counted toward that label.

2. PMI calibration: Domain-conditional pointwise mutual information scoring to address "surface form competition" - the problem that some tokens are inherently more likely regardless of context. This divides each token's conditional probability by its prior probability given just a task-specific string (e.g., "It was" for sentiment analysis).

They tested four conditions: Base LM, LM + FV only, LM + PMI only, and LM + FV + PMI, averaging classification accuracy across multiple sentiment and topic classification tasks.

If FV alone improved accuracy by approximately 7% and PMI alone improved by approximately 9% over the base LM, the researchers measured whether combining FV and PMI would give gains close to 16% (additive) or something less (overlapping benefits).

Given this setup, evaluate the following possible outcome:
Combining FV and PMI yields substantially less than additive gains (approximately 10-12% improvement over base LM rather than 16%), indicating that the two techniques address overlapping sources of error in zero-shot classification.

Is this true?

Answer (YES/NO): YES